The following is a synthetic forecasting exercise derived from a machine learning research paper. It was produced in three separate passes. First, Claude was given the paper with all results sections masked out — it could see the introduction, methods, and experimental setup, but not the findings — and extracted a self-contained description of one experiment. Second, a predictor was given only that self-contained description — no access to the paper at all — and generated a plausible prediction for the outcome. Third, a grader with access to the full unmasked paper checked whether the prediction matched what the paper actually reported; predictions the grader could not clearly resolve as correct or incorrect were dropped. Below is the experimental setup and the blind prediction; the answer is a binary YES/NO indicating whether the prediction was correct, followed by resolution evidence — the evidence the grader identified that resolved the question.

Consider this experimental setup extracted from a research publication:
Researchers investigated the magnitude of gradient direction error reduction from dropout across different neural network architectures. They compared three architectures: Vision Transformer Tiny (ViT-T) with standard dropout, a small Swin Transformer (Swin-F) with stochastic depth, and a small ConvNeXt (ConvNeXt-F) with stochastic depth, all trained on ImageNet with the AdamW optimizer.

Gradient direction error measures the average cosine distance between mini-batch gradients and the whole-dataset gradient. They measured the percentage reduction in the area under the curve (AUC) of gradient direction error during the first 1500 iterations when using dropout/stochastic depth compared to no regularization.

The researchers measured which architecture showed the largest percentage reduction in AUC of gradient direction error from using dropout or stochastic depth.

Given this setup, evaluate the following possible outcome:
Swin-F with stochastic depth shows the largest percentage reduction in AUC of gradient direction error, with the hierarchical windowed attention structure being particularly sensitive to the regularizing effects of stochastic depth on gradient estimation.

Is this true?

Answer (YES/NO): YES